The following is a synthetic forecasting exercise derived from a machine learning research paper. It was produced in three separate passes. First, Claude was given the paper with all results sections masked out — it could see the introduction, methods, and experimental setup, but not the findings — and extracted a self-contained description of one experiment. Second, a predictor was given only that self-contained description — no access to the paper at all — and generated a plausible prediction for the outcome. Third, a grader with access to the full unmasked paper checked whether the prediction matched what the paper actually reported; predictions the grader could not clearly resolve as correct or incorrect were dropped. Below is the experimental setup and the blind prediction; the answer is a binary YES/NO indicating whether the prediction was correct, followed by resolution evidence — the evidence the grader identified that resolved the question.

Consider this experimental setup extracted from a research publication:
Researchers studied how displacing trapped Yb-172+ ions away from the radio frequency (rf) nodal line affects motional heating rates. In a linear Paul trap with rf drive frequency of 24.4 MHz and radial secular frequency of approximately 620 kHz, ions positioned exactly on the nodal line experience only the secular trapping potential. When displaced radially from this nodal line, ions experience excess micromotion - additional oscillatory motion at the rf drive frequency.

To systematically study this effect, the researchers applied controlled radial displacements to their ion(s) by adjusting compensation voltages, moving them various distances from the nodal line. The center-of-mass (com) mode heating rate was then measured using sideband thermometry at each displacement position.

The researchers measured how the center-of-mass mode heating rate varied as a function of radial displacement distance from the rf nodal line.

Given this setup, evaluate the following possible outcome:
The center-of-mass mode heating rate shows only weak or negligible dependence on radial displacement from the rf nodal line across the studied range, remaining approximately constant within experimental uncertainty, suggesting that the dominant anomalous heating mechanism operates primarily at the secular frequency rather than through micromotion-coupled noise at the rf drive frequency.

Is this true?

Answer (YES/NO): NO